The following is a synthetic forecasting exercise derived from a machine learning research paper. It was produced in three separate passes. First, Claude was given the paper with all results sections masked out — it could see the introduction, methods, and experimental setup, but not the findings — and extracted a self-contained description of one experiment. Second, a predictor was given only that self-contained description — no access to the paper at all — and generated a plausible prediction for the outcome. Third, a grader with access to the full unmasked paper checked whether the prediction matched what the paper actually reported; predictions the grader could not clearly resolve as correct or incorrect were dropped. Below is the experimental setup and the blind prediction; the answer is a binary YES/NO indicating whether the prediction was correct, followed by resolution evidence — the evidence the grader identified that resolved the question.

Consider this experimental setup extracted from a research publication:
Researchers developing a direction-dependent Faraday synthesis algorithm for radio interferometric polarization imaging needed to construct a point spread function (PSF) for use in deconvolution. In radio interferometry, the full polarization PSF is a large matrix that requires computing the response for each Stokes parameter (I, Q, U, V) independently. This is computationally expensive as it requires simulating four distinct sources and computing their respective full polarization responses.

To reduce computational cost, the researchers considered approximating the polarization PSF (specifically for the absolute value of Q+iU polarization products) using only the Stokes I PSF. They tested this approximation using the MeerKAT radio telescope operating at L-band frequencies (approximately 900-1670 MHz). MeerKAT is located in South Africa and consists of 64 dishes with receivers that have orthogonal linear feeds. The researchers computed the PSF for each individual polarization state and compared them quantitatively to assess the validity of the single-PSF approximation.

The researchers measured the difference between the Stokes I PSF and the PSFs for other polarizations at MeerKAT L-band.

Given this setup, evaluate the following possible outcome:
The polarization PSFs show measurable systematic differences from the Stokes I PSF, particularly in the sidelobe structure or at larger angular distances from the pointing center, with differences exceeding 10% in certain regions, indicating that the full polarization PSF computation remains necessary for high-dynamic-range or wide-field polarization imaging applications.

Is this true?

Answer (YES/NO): NO